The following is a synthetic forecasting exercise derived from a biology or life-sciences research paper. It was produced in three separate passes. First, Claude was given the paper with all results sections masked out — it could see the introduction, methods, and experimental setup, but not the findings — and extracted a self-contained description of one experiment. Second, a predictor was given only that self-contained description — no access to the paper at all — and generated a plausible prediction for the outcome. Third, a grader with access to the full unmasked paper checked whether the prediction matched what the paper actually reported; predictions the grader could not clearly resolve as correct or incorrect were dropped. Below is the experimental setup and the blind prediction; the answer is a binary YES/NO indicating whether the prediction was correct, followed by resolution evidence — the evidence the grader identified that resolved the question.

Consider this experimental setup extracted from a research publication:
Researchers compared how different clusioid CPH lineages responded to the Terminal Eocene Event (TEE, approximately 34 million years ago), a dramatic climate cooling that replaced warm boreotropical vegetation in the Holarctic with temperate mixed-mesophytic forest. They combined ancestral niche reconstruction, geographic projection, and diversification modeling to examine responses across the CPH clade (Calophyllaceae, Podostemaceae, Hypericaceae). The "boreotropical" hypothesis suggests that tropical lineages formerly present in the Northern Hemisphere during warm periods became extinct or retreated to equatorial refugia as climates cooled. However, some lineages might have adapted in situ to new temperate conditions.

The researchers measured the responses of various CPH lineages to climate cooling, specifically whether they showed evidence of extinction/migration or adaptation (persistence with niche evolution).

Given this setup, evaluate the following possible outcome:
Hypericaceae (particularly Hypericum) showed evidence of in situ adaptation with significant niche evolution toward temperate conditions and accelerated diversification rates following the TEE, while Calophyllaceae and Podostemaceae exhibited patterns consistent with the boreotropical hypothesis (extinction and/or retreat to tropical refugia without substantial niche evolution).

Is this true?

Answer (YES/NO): NO